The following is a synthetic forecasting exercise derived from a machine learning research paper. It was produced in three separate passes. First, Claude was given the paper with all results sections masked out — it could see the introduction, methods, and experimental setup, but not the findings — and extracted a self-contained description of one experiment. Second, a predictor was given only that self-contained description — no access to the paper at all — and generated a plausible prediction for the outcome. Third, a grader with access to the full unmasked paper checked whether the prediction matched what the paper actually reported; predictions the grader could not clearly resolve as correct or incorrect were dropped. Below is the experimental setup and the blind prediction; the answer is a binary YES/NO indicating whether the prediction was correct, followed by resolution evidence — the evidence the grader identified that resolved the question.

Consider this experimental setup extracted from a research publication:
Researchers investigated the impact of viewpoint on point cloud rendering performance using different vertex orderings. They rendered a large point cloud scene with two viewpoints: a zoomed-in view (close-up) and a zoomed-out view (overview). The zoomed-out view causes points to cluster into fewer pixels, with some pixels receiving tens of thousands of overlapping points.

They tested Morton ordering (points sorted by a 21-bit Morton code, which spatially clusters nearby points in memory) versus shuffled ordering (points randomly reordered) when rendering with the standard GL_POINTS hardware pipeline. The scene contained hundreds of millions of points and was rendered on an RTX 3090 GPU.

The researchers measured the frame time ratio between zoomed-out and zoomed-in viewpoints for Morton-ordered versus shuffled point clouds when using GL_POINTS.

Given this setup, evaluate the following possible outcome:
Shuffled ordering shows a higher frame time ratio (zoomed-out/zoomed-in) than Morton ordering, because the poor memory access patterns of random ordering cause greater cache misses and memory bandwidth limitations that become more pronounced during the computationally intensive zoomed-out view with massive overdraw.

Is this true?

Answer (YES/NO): NO